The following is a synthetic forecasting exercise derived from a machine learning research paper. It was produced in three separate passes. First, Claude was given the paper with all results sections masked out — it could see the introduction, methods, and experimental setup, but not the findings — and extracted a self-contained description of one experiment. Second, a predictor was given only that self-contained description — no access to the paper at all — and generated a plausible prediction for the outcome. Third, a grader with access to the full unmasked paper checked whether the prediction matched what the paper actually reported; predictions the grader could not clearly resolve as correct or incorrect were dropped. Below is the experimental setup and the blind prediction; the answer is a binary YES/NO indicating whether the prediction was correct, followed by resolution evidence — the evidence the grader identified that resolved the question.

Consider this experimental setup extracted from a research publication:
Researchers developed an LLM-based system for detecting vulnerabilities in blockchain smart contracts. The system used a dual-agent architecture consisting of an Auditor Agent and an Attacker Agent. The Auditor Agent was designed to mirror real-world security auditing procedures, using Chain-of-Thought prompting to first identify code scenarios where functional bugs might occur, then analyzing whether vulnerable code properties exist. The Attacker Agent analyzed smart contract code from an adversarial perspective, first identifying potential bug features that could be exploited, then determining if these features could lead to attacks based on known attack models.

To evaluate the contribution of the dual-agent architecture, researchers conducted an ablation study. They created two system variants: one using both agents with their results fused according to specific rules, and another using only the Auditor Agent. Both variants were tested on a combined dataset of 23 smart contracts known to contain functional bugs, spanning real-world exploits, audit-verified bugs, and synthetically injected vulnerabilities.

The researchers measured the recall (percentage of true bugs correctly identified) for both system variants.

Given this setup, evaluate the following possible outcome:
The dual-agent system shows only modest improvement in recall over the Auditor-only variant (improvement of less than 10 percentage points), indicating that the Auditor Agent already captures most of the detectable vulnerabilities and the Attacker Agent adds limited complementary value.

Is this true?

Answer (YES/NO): NO